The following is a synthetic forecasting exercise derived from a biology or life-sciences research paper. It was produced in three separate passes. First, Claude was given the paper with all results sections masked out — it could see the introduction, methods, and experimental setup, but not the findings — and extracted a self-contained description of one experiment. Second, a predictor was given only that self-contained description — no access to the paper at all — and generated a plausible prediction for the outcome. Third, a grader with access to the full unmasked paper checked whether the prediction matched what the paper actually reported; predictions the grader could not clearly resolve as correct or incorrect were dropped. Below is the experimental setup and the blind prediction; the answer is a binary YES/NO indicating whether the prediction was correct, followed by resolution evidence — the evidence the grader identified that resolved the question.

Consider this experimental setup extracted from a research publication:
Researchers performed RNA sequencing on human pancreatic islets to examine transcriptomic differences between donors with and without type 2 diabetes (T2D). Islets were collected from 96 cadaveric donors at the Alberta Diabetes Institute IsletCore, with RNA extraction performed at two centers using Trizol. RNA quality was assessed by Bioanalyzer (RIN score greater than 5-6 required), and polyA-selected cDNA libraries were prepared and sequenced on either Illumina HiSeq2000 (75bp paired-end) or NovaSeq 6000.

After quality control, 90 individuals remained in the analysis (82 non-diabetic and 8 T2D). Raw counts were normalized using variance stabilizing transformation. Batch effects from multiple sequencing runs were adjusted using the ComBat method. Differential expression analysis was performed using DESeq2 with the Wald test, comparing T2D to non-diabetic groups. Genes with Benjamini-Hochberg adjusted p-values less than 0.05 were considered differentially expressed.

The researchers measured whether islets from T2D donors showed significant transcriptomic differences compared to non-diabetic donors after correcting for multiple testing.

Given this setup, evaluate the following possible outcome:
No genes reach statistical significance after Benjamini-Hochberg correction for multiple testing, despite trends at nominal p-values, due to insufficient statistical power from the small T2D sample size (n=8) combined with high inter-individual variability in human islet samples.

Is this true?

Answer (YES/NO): NO